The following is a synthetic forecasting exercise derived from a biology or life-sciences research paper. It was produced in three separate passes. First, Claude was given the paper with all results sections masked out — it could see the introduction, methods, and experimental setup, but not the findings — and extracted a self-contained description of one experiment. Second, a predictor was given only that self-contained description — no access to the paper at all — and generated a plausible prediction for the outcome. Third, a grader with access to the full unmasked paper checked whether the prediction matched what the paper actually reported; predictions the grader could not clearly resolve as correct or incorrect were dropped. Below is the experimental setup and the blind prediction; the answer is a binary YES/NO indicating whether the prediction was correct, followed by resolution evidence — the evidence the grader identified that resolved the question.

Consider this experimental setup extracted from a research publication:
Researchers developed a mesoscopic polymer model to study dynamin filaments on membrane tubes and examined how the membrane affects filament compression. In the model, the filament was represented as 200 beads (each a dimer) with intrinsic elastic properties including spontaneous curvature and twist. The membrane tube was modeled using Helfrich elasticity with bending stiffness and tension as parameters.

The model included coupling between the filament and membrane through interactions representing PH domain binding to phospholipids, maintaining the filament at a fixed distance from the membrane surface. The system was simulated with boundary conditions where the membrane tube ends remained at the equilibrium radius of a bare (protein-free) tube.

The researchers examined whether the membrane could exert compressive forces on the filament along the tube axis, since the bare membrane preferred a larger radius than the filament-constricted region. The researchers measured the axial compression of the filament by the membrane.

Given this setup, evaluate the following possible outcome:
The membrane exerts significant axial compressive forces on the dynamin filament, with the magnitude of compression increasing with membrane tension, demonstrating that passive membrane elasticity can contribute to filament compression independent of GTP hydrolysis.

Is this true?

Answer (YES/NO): NO